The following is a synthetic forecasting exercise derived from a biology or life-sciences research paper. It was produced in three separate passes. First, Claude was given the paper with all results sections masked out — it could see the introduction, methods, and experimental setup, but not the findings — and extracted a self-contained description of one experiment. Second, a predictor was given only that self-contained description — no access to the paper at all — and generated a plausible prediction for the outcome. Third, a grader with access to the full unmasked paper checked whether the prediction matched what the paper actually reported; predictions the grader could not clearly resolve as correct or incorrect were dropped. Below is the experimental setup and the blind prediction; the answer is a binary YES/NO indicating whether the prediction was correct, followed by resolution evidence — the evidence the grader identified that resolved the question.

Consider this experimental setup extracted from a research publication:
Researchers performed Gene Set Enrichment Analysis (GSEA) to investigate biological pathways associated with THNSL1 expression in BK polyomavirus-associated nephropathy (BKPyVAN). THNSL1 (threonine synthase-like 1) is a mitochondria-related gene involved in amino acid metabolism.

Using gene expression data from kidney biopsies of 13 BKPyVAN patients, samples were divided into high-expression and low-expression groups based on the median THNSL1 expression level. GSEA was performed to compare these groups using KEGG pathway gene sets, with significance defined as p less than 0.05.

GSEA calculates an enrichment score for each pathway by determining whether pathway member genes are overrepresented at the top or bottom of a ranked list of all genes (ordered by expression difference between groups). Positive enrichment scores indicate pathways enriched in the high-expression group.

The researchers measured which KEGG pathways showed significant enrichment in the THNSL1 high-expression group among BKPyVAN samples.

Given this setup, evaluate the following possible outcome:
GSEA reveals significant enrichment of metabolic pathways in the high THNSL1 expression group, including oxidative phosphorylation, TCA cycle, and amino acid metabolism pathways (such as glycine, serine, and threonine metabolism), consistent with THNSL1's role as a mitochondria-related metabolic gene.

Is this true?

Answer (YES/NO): NO